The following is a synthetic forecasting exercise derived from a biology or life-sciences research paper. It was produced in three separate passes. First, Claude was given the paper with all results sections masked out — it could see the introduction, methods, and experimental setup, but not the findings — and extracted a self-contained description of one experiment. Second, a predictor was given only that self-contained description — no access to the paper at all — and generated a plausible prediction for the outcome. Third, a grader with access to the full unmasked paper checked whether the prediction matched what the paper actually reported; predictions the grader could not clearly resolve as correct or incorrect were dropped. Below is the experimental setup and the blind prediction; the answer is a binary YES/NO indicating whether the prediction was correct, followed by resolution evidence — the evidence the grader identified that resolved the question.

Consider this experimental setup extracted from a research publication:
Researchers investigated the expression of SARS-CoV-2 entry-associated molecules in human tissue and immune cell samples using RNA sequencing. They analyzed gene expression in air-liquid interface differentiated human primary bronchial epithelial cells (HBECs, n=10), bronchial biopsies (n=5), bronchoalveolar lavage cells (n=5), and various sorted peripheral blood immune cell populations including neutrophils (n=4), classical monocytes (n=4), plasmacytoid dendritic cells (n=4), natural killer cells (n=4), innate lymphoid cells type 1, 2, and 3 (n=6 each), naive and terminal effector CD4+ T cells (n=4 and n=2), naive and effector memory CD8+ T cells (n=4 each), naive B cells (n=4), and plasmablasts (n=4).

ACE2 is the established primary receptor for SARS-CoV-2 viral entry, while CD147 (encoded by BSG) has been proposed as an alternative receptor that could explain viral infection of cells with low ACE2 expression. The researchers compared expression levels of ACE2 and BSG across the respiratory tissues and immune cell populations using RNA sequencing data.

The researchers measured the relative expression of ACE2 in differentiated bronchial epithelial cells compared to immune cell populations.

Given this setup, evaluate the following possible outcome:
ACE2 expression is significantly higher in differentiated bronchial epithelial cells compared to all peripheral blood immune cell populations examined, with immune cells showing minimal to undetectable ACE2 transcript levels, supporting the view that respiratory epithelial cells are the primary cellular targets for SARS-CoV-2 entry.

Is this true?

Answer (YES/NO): YES